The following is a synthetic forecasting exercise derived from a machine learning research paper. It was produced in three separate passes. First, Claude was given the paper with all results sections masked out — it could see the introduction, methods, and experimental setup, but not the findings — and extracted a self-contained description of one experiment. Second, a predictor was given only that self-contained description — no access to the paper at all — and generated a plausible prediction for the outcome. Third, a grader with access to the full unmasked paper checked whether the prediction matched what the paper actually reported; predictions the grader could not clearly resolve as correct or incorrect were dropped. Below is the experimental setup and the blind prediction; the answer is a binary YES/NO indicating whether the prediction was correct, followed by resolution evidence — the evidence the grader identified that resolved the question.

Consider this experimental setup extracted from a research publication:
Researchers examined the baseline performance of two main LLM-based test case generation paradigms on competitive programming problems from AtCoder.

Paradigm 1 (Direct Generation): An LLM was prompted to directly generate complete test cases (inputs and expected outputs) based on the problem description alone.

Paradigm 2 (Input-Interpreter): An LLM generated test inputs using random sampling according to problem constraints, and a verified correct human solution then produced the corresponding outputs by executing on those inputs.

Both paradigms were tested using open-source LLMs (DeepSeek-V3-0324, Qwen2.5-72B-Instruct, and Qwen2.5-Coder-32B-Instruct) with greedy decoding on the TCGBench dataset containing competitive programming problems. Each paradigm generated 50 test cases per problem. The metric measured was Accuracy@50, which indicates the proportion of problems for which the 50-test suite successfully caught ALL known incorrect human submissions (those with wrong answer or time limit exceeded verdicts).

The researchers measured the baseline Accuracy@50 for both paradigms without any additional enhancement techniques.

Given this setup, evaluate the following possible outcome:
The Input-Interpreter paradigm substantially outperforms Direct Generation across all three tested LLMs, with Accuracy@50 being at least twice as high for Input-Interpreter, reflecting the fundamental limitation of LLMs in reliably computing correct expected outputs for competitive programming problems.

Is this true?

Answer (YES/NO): YES